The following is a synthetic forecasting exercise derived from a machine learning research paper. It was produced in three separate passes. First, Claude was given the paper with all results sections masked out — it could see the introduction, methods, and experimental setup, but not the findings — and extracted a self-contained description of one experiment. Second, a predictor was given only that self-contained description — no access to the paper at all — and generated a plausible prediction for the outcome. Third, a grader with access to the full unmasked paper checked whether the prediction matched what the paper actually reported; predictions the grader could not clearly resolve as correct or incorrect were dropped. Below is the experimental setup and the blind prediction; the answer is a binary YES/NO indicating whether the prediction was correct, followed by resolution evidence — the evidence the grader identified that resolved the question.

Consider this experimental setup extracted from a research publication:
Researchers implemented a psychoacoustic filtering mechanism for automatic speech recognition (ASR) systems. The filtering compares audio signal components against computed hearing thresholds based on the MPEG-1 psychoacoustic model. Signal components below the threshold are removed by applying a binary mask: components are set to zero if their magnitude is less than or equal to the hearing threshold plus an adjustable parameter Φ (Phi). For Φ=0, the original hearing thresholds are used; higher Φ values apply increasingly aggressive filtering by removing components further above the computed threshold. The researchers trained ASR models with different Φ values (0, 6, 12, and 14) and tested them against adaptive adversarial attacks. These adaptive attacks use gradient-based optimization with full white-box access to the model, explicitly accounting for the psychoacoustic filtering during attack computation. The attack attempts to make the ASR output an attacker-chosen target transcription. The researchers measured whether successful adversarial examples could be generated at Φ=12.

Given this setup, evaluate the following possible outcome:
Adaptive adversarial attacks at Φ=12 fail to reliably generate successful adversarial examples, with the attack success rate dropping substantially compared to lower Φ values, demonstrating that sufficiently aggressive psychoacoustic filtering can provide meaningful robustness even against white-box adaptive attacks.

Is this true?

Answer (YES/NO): NO